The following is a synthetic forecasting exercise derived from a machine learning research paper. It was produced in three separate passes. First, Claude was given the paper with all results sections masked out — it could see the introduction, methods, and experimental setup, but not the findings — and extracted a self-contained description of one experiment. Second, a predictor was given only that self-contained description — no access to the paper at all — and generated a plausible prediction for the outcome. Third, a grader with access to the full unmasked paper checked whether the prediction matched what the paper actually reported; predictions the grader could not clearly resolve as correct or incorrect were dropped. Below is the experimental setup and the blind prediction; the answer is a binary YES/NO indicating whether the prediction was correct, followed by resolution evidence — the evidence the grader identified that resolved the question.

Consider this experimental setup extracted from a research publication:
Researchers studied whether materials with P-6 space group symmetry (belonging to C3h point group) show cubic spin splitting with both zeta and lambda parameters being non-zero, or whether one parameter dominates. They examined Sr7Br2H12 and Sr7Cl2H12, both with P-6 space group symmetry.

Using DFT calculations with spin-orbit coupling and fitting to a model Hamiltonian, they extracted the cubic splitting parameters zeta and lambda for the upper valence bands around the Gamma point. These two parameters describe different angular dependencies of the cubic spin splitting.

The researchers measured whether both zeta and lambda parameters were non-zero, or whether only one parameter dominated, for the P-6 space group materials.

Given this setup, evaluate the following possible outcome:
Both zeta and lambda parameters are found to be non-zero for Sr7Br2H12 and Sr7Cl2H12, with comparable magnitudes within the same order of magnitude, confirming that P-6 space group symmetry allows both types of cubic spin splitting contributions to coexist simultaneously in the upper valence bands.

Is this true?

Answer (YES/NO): YES